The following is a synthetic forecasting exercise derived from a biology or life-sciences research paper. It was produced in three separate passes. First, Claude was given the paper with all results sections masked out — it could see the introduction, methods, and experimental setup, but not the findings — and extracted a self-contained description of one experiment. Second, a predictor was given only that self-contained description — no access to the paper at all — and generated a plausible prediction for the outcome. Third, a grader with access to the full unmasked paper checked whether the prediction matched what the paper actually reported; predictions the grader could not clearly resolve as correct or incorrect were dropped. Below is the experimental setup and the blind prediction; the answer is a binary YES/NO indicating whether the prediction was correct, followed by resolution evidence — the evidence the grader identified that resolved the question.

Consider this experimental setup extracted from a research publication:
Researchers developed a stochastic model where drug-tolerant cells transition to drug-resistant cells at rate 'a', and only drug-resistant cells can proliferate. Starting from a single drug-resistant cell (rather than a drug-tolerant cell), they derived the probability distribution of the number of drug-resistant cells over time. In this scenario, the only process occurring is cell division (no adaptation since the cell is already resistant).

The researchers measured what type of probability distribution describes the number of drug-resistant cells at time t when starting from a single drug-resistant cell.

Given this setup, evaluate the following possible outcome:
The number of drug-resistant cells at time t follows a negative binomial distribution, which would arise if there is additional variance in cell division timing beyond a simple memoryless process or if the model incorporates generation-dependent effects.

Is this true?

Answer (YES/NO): NO